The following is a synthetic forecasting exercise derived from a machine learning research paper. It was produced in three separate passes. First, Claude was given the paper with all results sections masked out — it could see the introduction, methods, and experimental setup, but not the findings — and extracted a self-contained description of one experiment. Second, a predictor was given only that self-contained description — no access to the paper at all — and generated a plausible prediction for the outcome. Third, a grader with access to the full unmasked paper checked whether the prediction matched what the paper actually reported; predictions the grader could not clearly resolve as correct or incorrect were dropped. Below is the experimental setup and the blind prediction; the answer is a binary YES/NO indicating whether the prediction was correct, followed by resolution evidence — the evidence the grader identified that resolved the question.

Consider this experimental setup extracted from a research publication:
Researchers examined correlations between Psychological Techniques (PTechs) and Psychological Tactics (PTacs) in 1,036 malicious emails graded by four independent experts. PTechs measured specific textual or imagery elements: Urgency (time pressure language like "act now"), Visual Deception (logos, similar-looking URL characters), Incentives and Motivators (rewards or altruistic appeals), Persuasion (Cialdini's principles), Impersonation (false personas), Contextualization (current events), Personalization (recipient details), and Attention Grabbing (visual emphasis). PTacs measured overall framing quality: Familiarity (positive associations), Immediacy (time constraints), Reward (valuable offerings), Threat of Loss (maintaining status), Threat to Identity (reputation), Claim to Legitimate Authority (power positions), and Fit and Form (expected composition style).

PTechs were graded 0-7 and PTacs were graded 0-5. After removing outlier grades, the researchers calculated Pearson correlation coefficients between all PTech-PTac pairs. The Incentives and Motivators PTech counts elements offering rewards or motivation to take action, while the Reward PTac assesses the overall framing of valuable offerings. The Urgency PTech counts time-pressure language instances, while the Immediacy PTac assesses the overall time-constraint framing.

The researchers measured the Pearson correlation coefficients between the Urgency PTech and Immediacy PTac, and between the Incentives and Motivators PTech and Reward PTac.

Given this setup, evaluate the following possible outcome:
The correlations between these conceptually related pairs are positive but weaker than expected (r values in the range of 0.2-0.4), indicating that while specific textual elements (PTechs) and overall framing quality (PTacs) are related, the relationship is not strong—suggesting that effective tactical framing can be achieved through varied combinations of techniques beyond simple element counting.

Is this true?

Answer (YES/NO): NO